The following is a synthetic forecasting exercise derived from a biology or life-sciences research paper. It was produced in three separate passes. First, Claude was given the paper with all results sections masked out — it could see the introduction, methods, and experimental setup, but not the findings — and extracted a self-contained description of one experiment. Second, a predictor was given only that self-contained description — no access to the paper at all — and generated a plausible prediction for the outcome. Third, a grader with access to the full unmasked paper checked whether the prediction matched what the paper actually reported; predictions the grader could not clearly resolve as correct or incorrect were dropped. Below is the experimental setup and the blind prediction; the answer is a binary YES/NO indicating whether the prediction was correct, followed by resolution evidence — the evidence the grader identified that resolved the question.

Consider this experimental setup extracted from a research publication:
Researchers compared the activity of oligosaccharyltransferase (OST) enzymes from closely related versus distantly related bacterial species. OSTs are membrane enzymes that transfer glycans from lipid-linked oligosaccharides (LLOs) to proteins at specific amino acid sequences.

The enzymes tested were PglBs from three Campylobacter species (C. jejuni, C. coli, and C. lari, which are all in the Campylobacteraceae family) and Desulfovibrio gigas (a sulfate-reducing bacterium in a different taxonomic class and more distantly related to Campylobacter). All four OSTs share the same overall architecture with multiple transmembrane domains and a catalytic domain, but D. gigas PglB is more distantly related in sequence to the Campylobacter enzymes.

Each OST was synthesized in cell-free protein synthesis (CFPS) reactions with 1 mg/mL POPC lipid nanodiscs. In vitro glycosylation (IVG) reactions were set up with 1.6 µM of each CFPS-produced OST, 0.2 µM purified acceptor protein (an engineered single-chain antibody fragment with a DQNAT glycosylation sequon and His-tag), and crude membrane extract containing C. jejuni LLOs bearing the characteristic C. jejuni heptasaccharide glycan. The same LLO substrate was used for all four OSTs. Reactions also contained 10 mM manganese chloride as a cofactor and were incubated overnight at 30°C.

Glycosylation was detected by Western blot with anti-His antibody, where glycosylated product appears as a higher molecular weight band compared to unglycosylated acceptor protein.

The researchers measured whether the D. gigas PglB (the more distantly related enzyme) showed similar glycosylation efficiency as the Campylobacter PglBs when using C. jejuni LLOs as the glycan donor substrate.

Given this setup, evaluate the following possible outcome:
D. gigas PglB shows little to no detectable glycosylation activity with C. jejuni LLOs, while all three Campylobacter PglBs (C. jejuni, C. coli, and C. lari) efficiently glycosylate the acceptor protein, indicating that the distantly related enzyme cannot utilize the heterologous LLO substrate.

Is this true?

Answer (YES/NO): NO